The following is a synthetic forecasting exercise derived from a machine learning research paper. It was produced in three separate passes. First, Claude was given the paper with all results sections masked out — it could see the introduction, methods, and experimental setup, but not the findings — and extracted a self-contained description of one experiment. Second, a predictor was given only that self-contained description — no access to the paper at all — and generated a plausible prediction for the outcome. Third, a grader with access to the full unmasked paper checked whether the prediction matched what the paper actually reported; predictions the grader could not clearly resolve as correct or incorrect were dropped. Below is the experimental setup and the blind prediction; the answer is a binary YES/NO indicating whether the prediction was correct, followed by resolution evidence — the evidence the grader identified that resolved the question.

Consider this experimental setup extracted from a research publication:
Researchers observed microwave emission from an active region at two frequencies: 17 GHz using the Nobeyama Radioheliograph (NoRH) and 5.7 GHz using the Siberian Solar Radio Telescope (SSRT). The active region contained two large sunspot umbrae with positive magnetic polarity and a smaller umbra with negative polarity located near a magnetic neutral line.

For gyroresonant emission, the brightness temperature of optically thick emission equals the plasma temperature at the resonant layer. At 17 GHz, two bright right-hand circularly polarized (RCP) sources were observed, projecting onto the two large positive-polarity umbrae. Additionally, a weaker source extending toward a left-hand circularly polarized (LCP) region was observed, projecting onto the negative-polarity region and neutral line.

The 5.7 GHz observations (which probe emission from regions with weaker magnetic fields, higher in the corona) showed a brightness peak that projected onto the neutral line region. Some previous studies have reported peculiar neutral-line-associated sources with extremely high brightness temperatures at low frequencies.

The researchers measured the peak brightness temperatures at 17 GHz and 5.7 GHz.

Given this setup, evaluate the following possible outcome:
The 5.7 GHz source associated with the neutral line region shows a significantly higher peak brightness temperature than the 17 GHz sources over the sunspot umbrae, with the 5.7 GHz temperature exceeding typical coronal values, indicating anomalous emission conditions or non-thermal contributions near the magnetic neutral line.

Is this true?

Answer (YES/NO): NO